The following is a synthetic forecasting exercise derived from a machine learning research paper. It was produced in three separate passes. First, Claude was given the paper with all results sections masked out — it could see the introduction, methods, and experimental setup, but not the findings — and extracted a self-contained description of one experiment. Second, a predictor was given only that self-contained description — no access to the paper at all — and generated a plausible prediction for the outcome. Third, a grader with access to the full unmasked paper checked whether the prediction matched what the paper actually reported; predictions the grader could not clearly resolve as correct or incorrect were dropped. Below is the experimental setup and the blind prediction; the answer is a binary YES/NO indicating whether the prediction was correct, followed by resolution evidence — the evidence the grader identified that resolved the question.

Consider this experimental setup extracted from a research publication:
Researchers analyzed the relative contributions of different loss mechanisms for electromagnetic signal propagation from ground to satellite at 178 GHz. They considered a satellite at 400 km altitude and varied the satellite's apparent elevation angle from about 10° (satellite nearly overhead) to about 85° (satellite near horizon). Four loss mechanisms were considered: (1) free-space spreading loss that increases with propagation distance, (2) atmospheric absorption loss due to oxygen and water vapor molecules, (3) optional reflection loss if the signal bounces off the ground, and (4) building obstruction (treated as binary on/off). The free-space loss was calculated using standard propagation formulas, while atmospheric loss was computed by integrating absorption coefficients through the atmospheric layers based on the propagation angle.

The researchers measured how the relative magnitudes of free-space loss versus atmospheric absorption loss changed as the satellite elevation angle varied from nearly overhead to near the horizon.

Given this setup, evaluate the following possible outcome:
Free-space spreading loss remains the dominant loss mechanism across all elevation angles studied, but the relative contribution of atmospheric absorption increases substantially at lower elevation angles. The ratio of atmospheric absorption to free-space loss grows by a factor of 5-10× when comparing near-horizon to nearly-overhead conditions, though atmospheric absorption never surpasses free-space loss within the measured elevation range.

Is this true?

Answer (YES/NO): NO